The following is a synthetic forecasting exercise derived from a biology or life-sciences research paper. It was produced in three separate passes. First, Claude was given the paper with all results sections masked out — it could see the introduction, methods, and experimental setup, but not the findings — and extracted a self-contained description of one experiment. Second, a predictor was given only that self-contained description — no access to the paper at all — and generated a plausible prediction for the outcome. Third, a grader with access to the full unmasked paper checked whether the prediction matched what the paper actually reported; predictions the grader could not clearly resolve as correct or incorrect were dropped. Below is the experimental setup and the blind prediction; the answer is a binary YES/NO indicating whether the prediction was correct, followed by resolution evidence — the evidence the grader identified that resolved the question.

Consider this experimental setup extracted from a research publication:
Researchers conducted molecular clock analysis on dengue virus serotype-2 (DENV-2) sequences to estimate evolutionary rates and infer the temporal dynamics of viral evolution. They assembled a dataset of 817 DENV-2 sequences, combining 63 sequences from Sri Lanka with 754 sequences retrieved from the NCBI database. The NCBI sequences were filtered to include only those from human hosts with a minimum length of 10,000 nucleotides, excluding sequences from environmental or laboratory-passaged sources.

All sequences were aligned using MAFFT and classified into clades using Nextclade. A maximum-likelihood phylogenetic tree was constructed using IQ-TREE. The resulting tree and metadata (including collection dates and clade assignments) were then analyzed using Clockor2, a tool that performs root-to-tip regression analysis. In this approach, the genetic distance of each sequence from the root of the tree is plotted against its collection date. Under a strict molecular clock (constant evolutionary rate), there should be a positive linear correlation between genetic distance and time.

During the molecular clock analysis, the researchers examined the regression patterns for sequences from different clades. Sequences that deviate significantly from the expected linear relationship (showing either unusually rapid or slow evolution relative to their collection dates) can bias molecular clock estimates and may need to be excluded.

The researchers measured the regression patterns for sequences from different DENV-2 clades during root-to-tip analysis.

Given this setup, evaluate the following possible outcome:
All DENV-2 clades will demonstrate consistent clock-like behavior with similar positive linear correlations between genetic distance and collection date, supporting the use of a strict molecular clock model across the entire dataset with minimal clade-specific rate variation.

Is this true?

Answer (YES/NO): NO